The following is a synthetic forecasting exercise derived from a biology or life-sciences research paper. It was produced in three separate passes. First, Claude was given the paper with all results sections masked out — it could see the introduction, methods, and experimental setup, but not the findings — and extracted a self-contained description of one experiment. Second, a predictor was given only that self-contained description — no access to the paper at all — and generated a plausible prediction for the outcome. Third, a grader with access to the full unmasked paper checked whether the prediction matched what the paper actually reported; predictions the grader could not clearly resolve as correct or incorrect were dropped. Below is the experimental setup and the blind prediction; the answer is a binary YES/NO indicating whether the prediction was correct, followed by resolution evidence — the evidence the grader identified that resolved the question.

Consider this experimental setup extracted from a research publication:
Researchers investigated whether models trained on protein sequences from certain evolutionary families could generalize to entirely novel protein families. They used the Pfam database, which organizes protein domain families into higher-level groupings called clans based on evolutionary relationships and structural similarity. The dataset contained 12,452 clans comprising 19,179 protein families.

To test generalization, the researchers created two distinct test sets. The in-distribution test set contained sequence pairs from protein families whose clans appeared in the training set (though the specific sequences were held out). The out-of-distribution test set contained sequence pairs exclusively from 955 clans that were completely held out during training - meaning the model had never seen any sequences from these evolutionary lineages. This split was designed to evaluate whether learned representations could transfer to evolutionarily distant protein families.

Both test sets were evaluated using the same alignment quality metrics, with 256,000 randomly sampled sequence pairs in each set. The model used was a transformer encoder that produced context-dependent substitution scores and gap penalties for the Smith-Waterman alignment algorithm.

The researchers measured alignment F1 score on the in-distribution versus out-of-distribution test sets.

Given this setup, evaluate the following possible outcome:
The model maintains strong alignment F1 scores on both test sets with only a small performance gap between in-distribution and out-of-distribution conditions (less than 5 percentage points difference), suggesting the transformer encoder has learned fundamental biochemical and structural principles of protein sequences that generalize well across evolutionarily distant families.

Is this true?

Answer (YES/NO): NO